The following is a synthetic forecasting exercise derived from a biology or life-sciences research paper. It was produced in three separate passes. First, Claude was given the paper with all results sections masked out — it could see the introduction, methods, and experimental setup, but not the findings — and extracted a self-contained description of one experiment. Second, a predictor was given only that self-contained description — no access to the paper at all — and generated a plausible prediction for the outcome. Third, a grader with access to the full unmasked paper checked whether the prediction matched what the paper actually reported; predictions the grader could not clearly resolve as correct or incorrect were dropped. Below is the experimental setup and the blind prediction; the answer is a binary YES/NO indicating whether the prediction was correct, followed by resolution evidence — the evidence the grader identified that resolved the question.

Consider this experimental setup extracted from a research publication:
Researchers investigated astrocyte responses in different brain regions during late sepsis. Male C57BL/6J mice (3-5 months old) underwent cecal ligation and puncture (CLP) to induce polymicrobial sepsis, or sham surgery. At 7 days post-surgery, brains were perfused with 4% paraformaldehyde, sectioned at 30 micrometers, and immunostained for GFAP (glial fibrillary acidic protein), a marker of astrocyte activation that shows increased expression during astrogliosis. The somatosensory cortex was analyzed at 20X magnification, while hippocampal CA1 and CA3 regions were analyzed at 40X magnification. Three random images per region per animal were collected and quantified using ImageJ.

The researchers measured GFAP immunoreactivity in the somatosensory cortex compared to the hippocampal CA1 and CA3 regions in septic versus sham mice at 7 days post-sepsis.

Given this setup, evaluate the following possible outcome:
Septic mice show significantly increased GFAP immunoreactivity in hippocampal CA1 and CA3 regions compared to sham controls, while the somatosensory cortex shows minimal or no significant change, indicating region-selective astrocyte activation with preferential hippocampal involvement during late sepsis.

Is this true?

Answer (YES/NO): NO